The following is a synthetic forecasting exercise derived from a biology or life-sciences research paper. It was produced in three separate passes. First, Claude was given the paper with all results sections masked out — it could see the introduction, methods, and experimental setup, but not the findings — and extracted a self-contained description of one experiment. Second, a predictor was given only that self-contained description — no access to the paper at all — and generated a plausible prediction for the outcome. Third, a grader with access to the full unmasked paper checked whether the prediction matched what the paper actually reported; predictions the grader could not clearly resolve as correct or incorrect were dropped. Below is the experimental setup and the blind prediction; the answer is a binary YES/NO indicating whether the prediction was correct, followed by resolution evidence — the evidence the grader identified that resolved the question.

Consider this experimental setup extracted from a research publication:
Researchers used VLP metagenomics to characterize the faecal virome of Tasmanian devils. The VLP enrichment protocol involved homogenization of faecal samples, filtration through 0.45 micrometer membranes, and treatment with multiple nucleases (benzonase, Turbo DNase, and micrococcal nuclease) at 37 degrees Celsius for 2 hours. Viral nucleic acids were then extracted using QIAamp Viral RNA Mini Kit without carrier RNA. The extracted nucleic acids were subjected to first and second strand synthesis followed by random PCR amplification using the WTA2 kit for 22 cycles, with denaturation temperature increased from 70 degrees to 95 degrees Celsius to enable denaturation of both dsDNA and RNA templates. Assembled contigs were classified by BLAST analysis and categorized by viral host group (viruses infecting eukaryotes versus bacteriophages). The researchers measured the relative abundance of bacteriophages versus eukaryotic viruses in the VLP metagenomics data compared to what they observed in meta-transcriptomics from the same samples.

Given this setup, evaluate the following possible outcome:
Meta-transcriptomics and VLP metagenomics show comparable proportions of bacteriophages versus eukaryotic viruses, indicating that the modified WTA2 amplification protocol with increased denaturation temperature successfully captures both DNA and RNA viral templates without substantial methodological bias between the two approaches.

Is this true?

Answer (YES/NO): NO